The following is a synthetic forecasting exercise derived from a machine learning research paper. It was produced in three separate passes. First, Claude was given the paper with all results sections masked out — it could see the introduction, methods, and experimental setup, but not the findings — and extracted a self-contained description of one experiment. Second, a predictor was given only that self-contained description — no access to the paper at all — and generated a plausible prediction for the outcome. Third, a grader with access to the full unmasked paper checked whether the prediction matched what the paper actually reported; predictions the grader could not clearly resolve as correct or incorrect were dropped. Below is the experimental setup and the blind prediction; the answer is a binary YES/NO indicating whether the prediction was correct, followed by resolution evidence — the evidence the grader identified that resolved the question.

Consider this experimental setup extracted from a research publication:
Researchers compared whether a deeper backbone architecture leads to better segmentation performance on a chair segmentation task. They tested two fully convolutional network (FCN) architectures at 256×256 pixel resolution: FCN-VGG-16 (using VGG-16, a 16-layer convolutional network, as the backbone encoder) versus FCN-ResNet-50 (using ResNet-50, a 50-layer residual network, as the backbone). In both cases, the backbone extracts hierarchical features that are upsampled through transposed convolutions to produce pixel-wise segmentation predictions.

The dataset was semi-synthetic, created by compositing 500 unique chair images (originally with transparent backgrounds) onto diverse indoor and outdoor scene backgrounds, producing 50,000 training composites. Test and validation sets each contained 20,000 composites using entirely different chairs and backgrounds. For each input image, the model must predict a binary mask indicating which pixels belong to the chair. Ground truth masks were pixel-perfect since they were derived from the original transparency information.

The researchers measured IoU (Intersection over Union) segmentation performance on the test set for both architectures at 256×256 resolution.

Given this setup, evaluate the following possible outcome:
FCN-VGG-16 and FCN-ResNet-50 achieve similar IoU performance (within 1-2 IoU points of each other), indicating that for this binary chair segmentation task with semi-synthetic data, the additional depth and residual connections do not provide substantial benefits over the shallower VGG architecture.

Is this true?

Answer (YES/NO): NO